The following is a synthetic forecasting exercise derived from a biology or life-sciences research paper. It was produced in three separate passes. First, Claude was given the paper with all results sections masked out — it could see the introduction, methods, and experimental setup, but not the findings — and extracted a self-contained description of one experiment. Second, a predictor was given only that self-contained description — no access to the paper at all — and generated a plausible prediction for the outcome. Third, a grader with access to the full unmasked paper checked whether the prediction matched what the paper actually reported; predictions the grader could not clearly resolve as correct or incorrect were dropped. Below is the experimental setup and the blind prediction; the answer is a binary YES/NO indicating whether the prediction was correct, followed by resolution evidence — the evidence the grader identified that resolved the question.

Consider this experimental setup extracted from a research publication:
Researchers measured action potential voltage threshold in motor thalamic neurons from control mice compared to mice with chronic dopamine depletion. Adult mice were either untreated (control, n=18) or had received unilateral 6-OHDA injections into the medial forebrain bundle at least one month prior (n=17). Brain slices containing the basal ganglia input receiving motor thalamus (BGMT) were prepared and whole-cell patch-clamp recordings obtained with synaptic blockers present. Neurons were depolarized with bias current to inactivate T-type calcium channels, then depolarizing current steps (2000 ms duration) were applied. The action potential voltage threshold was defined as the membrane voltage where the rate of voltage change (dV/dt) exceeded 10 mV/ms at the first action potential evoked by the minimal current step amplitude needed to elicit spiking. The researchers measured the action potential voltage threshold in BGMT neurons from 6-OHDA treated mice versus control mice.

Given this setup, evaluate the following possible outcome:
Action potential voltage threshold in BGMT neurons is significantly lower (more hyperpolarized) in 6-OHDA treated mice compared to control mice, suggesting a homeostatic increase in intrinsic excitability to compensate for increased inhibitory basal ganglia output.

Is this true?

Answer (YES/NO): YES